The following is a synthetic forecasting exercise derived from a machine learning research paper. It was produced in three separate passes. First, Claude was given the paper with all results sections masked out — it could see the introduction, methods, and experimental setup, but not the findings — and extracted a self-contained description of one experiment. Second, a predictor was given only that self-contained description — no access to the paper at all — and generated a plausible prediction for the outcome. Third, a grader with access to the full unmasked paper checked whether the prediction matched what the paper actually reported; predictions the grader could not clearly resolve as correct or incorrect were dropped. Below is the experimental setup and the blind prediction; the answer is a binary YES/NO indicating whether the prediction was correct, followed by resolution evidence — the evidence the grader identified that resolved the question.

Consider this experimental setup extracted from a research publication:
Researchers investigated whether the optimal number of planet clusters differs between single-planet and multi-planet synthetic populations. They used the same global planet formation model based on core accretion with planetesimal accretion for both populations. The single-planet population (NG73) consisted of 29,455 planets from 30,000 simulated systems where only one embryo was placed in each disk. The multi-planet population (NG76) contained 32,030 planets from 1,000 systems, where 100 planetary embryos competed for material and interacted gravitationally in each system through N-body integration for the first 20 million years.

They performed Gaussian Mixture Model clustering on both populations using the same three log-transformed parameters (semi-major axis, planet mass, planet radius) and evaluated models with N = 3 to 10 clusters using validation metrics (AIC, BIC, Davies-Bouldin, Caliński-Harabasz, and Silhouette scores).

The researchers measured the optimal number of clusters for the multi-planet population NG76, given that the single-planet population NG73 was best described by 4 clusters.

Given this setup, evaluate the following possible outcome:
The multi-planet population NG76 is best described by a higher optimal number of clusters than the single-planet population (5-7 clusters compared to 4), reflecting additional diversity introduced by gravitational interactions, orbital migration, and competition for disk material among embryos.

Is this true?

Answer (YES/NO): YES